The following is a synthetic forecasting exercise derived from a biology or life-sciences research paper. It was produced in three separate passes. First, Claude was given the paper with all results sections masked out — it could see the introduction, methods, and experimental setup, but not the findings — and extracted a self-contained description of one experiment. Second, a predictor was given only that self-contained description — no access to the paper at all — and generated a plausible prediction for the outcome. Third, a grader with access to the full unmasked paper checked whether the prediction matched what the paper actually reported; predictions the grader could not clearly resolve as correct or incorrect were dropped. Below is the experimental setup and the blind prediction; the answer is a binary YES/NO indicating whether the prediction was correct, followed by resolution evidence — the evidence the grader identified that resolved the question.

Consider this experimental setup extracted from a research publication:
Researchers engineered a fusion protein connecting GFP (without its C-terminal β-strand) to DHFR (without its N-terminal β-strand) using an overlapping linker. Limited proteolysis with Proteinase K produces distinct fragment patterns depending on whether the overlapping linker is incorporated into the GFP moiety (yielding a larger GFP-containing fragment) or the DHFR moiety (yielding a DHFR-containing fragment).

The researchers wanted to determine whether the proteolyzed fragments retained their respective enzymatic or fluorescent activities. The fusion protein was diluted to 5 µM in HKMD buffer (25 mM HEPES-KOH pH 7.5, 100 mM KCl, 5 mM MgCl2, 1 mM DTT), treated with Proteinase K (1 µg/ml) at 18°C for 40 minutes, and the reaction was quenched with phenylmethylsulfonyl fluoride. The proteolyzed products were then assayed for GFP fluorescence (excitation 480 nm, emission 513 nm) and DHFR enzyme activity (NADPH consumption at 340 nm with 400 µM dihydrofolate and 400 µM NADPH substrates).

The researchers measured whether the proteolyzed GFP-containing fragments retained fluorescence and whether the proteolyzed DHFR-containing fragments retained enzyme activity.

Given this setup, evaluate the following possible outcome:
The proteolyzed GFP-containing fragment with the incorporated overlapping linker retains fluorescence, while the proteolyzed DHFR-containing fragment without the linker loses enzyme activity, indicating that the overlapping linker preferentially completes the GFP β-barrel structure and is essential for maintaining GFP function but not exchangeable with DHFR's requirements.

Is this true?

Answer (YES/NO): NO